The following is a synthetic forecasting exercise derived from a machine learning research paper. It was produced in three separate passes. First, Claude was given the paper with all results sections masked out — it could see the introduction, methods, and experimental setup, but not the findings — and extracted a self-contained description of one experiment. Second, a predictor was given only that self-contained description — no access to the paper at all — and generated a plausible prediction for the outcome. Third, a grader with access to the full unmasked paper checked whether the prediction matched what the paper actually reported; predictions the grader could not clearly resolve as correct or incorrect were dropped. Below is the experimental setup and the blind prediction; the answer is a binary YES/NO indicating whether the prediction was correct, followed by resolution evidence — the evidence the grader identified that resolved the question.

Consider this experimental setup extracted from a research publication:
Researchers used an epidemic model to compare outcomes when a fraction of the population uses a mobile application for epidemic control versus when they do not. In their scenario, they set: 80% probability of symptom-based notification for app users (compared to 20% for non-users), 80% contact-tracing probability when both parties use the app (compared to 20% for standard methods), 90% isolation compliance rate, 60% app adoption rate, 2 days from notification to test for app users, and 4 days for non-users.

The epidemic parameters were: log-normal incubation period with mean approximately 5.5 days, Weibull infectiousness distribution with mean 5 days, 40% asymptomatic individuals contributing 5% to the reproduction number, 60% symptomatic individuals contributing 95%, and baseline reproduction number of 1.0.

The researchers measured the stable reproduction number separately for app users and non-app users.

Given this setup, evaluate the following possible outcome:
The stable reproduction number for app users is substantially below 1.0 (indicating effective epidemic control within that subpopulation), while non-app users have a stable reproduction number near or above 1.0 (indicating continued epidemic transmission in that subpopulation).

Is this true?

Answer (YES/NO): YES